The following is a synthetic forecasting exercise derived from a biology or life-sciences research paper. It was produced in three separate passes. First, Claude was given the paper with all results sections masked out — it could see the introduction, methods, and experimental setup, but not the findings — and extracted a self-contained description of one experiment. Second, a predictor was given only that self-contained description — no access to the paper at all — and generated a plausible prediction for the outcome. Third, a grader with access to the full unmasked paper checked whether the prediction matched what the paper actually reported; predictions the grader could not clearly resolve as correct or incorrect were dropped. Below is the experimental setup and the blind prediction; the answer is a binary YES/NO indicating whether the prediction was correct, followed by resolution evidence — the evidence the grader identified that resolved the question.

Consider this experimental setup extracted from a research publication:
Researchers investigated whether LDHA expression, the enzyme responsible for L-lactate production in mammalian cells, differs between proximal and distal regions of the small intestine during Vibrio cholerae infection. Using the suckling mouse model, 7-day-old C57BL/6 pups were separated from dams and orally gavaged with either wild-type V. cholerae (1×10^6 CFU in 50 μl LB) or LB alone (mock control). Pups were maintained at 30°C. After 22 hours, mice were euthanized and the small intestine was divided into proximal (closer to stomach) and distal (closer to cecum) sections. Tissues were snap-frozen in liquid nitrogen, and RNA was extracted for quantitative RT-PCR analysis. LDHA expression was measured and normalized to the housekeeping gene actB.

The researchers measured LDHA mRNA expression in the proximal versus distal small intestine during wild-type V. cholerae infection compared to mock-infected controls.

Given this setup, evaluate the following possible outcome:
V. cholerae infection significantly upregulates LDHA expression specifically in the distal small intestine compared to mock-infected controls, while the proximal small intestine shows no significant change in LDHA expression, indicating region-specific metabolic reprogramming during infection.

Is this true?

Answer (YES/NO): NO